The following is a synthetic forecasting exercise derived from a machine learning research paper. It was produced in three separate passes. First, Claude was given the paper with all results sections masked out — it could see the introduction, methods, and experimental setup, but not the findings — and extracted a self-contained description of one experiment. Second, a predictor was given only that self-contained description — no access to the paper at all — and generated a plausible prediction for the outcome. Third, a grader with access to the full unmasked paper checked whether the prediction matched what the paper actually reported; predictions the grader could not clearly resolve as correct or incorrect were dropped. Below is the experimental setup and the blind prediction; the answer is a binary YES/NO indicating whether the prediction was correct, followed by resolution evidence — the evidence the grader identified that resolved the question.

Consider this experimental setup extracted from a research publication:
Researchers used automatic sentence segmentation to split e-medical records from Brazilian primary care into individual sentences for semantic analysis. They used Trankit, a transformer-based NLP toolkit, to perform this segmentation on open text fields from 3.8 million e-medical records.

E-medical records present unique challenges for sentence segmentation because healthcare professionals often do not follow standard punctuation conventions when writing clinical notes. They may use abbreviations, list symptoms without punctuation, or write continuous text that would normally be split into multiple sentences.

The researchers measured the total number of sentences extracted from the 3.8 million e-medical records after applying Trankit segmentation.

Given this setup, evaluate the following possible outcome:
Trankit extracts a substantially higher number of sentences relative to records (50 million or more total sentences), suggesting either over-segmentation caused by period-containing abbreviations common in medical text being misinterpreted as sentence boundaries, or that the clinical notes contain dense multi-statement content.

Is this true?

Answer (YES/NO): NO